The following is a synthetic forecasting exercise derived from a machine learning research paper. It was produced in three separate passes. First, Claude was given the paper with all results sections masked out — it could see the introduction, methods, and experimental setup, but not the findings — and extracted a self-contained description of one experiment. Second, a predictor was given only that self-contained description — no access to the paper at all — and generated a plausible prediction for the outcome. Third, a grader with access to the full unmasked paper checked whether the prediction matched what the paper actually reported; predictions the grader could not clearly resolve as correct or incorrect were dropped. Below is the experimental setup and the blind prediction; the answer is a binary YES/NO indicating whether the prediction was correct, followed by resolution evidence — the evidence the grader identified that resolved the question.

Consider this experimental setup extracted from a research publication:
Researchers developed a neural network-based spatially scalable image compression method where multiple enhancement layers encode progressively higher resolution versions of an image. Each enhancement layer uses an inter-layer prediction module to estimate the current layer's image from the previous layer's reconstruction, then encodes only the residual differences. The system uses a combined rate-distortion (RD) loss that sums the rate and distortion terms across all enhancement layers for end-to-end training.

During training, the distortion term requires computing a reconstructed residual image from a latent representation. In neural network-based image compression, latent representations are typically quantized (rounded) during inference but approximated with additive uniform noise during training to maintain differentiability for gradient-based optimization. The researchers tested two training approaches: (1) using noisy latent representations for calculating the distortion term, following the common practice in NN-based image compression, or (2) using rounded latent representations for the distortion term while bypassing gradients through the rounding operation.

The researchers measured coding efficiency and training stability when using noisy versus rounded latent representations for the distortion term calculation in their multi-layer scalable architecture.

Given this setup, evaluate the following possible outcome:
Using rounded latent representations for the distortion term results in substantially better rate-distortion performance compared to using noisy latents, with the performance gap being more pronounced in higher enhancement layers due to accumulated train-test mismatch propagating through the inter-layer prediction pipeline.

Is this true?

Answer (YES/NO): NO